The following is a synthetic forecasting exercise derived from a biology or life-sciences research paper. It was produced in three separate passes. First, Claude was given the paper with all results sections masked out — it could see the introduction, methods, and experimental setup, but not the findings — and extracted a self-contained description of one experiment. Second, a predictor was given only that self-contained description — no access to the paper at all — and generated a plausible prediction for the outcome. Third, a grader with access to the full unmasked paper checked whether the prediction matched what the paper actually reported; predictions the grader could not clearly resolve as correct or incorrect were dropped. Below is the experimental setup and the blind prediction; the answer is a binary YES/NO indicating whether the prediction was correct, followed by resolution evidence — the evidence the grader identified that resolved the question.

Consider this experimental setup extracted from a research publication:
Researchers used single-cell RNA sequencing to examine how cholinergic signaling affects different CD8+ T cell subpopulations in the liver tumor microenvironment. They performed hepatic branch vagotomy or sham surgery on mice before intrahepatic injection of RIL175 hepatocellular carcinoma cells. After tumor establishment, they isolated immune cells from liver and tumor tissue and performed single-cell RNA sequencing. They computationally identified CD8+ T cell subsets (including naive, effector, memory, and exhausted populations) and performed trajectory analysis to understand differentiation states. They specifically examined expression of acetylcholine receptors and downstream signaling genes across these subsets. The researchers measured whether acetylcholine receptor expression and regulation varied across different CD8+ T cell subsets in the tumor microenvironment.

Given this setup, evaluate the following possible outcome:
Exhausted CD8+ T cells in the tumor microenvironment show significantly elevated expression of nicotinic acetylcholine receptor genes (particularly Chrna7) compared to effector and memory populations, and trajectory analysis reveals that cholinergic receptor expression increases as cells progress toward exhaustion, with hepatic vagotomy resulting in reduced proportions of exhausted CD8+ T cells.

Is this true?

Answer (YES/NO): NO